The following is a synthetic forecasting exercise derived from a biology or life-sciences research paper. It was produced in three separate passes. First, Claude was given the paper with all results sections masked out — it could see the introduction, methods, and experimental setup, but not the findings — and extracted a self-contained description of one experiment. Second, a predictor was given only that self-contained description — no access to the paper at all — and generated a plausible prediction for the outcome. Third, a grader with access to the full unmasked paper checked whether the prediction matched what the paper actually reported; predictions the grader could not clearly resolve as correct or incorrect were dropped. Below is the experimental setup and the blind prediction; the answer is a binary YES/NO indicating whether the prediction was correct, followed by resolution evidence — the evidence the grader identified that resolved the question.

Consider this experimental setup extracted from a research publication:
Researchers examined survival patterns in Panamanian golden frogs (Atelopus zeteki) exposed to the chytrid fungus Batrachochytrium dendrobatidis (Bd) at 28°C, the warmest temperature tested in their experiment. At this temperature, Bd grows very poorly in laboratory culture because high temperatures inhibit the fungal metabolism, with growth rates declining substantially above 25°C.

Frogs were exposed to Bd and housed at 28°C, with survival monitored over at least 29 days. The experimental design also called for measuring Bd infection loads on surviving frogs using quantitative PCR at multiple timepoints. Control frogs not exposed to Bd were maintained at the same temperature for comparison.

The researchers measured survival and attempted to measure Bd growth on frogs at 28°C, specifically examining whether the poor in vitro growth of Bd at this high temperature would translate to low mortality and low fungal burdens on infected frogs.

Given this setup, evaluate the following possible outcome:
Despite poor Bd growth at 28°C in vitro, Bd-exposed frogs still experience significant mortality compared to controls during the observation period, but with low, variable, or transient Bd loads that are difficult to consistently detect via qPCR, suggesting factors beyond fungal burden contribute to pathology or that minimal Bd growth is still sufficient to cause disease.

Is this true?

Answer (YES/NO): NO